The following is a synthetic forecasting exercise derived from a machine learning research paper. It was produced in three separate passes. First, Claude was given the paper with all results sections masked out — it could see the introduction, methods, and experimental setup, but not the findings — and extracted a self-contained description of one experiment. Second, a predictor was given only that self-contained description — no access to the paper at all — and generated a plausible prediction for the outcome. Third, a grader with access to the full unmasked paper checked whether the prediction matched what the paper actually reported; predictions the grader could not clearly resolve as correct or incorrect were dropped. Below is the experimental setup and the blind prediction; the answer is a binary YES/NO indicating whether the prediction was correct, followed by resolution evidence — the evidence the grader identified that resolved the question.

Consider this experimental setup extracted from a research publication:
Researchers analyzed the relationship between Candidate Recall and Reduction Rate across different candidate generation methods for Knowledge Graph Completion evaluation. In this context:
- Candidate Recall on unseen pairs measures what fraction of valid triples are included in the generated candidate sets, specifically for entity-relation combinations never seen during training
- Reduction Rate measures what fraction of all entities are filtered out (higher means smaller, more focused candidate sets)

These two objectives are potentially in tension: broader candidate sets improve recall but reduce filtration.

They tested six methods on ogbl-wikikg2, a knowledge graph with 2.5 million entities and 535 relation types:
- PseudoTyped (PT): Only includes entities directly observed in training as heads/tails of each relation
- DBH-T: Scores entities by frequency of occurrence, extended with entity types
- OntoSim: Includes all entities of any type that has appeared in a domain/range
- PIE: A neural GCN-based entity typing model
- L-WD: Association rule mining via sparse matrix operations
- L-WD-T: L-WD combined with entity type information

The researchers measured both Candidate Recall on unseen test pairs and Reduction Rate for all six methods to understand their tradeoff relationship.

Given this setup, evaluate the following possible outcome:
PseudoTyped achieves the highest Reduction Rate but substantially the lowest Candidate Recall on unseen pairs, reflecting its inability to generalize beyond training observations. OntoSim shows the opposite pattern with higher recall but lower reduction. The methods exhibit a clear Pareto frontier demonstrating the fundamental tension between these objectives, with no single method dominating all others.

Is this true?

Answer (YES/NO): YES